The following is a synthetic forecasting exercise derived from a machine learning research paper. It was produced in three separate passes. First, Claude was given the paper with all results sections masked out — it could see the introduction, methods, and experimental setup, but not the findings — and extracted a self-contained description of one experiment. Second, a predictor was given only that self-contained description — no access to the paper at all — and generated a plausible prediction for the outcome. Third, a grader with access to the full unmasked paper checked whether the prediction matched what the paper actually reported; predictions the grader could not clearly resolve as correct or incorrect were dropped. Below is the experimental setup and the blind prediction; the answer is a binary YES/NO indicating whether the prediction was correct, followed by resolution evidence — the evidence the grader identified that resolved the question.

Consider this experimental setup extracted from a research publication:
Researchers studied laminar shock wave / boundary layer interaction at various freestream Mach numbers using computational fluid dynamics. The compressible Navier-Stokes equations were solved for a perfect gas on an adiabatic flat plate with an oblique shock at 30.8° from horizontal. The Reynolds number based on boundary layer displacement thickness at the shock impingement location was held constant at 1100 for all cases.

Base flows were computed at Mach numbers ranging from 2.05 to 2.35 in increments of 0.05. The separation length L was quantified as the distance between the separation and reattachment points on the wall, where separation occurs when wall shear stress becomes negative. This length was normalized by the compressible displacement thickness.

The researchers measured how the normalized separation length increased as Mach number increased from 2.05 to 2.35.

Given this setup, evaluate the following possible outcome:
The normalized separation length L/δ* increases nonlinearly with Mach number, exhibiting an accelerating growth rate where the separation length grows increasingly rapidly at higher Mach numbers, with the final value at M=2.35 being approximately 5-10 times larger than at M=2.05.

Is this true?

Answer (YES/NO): NO